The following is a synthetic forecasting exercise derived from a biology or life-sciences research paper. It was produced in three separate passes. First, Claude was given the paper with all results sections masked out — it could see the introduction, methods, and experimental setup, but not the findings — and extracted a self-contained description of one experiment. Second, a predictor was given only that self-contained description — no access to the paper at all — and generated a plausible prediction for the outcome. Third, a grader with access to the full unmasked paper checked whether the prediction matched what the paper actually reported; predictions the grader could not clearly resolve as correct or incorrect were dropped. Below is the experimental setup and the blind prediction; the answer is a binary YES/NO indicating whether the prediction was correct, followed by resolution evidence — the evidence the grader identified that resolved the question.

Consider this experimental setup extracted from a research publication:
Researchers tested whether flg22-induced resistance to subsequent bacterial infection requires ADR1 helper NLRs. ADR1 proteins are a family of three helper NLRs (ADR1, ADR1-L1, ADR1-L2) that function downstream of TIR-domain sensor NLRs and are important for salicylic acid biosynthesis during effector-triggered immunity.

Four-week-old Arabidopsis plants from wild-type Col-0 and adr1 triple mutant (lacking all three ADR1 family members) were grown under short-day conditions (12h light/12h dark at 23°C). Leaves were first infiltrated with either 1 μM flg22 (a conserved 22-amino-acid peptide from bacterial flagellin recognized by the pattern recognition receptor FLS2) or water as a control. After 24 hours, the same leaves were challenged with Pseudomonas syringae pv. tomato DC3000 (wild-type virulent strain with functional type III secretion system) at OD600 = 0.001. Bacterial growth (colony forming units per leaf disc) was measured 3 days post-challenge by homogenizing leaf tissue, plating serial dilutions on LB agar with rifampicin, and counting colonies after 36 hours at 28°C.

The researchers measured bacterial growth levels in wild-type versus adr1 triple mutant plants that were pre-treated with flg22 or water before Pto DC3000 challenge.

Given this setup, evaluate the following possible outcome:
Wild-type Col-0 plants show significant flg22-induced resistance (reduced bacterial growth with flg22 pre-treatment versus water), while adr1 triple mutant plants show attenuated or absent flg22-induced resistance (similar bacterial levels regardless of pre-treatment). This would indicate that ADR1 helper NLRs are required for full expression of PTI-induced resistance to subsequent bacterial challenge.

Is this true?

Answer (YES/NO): YES